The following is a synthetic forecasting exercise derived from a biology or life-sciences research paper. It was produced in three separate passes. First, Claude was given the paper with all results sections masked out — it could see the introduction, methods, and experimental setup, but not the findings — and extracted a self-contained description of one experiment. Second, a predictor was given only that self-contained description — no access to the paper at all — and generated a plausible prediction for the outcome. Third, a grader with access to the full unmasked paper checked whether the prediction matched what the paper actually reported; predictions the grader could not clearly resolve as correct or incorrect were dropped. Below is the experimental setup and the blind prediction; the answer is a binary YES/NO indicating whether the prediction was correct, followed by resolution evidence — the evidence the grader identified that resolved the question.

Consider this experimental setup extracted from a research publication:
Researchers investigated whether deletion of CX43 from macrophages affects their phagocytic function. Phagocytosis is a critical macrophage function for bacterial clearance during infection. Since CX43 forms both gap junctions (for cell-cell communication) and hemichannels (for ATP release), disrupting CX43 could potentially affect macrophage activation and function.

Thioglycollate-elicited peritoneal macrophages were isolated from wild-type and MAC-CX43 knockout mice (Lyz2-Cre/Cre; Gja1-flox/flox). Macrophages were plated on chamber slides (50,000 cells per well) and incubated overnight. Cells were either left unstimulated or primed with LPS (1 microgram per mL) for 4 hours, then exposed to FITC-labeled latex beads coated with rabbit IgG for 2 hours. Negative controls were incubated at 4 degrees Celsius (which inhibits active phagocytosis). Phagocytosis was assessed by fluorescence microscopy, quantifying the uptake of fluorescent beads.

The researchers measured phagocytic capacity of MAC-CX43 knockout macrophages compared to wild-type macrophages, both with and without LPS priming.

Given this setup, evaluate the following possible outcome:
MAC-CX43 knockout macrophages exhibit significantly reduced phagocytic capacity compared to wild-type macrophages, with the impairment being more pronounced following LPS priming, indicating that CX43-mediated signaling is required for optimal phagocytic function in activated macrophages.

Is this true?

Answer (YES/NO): NO